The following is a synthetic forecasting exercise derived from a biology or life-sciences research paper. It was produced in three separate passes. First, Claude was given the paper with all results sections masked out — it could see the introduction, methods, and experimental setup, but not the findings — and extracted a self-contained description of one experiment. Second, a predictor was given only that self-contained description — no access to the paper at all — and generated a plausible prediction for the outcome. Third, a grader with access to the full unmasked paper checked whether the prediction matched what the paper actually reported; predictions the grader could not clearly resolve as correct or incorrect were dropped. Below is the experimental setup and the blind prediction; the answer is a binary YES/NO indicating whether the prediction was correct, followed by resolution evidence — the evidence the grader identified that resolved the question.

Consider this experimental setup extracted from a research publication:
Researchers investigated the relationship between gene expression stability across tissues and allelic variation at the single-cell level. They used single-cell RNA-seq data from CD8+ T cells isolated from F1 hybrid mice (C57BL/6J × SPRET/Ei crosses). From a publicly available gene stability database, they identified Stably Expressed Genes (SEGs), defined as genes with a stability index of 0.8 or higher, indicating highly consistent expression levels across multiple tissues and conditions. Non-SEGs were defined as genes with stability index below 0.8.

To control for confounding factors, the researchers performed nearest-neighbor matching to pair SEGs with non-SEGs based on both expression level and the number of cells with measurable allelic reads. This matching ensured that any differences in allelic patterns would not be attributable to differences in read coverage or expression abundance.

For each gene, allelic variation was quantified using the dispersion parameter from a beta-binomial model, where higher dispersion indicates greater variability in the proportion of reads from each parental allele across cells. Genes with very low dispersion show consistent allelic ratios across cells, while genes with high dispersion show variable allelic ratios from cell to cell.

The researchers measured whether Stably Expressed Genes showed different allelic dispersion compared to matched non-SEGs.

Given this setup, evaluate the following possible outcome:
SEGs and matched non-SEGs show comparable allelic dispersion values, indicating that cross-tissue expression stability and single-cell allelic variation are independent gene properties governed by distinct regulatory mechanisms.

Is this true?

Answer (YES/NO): NO